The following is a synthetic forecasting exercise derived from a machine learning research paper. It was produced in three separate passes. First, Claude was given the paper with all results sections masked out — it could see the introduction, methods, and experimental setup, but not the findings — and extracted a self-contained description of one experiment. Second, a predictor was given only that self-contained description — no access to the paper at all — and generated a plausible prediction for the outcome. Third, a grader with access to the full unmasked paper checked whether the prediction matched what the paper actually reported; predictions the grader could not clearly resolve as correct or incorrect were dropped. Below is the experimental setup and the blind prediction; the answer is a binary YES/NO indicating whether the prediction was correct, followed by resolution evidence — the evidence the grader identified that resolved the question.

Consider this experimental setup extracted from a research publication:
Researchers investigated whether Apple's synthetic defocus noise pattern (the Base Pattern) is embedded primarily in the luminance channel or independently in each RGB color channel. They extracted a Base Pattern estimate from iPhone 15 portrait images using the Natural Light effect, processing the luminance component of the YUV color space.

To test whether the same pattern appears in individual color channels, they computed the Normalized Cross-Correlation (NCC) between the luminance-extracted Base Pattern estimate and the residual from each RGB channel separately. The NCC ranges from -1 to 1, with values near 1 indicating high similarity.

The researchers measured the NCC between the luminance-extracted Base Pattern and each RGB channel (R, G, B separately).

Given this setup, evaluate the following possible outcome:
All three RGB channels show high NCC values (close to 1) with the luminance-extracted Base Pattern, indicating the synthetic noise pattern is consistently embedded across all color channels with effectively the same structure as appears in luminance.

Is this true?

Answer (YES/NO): YES